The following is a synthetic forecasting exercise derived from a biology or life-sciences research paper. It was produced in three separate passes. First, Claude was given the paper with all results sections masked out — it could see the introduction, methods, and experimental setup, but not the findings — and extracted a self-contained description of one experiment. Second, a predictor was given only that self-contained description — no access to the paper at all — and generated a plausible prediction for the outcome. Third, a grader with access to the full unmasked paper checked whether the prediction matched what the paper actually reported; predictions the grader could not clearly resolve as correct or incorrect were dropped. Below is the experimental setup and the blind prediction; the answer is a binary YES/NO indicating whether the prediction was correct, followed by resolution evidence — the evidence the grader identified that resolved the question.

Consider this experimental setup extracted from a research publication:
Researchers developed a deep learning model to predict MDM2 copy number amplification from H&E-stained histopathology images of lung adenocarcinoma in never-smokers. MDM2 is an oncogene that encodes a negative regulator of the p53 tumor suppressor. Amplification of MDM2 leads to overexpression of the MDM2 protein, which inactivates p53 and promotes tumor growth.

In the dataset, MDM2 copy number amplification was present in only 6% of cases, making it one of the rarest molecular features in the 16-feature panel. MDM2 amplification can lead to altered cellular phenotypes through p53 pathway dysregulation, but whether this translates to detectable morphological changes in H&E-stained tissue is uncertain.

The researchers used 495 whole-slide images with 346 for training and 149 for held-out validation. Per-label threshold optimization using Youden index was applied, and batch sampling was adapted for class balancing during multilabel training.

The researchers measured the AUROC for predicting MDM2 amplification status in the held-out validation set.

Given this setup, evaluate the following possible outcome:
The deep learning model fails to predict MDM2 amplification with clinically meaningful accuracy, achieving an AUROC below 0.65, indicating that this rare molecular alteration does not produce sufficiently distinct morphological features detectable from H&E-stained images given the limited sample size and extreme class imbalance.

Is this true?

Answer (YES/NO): NO